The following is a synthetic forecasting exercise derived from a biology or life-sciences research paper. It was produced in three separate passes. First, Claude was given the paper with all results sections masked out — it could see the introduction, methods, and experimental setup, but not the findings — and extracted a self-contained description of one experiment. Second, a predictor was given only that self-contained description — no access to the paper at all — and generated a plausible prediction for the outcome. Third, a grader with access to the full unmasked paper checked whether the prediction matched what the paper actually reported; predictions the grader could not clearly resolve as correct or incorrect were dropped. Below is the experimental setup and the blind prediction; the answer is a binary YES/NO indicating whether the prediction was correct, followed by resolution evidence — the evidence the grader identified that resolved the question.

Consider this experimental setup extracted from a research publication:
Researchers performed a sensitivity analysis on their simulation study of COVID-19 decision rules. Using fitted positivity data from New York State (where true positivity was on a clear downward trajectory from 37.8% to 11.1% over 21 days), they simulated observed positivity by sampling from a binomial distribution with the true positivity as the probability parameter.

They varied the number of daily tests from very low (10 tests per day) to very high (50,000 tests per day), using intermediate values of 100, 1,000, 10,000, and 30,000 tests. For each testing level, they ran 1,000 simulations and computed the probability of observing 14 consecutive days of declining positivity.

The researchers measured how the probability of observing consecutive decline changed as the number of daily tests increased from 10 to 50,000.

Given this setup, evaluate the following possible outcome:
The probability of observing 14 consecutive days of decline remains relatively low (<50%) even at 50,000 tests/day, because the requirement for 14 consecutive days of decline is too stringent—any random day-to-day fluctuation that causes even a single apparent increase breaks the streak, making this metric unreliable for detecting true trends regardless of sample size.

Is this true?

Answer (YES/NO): NO